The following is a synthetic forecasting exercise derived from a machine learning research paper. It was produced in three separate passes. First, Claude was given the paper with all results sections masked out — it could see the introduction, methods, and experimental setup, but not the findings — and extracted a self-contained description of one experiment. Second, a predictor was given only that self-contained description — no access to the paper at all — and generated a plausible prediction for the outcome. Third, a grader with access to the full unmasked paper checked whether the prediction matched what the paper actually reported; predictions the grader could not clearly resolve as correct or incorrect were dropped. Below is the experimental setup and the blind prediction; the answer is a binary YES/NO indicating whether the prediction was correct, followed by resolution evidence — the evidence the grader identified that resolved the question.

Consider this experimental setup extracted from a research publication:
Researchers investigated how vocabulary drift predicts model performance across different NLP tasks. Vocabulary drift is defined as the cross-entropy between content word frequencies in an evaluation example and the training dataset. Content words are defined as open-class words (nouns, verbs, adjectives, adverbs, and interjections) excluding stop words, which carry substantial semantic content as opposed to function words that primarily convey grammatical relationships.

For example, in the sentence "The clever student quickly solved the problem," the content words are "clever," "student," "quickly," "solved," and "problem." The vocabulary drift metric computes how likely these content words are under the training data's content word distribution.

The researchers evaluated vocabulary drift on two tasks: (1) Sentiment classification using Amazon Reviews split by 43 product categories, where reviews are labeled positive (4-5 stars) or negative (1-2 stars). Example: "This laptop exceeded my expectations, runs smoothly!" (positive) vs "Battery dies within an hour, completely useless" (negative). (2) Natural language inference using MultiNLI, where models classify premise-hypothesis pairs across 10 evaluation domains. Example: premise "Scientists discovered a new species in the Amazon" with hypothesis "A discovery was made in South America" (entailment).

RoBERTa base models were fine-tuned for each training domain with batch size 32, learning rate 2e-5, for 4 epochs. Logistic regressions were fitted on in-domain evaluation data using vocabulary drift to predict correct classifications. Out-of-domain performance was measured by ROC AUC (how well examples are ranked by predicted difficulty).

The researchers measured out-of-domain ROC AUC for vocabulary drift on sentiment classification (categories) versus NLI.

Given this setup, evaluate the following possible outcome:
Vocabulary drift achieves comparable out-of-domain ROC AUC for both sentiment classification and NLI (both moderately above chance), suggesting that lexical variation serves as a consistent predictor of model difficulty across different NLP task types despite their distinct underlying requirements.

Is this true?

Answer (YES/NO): NO